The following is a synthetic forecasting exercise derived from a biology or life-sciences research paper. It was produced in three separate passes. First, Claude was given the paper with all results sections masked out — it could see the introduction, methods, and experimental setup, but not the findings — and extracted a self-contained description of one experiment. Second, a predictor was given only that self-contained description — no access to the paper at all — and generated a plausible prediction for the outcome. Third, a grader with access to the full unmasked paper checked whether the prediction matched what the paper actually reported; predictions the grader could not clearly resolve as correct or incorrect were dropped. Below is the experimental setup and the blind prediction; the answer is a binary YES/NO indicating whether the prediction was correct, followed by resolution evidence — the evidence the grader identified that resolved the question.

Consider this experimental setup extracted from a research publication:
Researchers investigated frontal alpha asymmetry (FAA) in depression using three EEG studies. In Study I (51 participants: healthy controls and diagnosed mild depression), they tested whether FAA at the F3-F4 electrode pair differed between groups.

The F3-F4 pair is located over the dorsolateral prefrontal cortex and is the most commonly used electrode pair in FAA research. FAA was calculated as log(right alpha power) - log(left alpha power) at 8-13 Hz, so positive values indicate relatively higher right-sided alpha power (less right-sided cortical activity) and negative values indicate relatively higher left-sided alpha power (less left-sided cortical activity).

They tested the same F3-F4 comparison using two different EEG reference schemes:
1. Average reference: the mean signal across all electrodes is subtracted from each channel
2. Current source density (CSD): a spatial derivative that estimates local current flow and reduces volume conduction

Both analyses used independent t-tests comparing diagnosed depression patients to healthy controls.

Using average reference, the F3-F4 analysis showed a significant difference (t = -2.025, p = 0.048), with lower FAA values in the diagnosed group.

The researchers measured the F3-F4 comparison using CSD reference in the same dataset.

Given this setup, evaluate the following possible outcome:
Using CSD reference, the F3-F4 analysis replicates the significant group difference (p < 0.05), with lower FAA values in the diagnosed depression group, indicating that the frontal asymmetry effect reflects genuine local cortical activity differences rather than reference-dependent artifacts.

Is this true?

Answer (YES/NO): NO